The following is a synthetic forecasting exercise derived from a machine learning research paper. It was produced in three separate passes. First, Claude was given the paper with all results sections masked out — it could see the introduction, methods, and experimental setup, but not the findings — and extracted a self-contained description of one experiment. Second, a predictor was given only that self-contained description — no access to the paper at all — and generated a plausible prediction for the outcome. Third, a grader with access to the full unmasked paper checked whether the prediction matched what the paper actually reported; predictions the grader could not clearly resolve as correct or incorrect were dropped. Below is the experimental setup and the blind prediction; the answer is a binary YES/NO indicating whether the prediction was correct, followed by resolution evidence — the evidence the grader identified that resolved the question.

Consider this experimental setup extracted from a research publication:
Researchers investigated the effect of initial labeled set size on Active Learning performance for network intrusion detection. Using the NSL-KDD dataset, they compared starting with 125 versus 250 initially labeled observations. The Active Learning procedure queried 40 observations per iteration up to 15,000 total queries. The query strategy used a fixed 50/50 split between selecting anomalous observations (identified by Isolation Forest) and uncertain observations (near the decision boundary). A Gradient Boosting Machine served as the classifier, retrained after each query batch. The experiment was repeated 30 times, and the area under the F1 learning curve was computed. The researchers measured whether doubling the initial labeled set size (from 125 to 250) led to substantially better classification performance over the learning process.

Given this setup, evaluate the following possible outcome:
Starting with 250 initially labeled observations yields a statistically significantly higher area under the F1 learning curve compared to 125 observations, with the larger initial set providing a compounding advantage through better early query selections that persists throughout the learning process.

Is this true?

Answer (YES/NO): NO